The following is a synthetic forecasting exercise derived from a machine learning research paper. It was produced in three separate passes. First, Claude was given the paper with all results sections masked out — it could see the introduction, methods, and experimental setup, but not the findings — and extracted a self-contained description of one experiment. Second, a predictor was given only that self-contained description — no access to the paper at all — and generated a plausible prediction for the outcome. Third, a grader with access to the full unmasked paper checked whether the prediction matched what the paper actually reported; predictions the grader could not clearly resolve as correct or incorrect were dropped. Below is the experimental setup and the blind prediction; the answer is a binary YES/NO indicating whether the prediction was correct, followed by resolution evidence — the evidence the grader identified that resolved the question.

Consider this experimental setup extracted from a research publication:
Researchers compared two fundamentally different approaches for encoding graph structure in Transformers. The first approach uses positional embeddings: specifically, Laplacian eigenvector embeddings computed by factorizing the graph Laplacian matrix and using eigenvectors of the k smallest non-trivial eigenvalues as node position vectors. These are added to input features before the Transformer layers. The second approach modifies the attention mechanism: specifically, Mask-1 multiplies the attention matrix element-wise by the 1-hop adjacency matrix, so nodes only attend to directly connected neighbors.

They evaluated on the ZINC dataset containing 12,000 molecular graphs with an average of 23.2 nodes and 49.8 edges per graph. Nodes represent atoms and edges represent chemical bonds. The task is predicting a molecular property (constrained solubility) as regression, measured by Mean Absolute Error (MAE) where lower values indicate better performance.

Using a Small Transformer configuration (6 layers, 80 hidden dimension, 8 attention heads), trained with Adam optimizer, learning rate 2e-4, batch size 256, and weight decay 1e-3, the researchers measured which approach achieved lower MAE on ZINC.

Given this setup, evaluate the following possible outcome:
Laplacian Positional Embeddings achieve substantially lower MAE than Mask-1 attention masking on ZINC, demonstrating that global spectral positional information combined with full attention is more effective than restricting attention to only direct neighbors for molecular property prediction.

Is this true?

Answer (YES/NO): NO